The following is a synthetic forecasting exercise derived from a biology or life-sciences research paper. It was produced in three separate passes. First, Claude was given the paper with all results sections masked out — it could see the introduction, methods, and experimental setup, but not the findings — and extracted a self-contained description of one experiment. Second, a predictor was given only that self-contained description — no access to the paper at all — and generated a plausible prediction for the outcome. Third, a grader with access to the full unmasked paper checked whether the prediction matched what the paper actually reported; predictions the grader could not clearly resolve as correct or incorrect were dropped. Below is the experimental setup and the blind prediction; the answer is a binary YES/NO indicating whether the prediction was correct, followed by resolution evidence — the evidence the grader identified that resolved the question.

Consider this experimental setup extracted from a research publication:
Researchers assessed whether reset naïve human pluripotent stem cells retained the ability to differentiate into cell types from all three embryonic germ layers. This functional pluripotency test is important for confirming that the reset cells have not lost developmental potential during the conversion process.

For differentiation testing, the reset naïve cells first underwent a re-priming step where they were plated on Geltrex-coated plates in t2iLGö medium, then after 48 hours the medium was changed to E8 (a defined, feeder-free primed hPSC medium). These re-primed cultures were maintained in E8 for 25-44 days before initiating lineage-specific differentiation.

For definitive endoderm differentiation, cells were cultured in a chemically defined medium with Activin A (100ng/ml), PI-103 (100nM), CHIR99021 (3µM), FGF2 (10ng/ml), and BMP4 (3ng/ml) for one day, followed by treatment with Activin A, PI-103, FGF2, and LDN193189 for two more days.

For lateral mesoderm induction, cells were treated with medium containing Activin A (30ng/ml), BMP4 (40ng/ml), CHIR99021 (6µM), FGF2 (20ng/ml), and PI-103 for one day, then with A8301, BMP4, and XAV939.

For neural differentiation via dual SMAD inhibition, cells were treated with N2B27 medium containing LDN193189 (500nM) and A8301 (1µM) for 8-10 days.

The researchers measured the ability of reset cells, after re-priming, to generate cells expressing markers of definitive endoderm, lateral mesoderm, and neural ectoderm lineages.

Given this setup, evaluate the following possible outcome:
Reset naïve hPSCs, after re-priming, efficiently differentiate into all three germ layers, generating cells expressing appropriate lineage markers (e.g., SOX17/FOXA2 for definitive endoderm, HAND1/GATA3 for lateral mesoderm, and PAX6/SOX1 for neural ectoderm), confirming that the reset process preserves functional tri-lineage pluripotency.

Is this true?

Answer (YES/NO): YES